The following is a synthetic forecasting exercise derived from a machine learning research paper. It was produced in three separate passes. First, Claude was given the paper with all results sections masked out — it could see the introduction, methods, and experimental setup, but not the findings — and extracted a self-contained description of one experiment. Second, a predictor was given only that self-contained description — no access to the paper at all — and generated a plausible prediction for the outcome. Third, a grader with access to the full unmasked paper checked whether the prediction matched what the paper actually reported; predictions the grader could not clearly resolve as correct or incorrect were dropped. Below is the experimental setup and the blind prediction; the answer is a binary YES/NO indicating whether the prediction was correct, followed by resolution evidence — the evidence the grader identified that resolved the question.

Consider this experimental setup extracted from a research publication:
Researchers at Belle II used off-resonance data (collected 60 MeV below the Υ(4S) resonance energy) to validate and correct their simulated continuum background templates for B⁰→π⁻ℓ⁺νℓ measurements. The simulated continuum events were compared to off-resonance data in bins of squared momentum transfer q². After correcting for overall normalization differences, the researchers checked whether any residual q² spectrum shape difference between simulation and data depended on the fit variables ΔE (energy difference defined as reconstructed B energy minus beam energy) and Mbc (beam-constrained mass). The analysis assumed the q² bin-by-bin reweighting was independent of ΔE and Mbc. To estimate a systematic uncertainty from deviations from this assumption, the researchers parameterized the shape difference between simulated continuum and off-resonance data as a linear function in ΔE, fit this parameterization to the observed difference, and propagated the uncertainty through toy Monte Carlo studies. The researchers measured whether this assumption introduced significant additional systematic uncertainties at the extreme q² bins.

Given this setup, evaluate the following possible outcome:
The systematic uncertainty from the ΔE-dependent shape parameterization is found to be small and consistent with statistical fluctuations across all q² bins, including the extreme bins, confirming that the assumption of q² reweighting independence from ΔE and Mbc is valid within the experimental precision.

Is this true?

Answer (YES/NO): NO